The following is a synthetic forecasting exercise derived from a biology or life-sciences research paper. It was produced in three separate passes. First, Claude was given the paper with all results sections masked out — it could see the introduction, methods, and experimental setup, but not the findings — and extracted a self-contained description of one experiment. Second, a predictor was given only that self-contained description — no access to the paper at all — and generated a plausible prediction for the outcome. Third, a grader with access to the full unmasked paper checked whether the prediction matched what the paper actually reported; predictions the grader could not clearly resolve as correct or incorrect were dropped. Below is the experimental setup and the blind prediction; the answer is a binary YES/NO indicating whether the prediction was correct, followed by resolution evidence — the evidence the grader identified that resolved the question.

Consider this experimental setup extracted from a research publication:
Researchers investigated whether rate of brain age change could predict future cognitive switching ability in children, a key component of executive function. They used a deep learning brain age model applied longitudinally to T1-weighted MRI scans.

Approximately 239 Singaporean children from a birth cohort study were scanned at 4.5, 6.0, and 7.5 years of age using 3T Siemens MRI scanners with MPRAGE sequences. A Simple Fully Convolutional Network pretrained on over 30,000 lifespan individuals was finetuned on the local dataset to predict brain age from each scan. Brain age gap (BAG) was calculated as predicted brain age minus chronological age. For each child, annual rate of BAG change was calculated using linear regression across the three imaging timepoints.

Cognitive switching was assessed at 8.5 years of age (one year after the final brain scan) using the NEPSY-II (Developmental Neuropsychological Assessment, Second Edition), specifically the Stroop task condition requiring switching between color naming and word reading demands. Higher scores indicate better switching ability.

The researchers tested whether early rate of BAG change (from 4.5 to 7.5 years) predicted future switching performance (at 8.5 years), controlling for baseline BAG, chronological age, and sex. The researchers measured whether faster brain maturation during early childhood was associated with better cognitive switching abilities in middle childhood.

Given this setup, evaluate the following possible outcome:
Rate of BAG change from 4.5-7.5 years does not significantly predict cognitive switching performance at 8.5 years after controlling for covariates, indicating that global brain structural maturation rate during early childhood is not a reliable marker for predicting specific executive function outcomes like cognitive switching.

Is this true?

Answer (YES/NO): YES